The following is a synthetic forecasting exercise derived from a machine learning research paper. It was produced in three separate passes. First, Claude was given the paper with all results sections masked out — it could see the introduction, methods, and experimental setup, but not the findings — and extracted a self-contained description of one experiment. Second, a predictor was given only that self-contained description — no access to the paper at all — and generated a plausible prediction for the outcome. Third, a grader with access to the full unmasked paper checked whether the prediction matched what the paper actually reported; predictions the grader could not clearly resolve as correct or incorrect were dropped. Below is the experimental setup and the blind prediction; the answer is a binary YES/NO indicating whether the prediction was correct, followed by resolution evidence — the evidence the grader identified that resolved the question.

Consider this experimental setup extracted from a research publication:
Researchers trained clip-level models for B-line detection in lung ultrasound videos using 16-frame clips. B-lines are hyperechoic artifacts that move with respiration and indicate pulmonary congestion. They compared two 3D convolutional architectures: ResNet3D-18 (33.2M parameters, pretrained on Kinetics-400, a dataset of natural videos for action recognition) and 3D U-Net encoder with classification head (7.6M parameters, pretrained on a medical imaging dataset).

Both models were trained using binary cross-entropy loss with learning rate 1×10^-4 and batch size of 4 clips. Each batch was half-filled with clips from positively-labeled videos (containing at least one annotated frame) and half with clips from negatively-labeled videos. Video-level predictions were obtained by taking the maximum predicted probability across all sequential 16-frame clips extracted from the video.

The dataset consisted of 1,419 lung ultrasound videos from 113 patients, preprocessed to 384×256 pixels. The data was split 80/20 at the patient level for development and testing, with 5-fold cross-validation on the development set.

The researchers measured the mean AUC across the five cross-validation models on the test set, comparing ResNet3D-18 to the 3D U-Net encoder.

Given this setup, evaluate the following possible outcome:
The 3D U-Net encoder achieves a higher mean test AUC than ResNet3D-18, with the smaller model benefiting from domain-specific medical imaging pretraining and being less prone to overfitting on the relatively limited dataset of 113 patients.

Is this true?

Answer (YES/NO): NO